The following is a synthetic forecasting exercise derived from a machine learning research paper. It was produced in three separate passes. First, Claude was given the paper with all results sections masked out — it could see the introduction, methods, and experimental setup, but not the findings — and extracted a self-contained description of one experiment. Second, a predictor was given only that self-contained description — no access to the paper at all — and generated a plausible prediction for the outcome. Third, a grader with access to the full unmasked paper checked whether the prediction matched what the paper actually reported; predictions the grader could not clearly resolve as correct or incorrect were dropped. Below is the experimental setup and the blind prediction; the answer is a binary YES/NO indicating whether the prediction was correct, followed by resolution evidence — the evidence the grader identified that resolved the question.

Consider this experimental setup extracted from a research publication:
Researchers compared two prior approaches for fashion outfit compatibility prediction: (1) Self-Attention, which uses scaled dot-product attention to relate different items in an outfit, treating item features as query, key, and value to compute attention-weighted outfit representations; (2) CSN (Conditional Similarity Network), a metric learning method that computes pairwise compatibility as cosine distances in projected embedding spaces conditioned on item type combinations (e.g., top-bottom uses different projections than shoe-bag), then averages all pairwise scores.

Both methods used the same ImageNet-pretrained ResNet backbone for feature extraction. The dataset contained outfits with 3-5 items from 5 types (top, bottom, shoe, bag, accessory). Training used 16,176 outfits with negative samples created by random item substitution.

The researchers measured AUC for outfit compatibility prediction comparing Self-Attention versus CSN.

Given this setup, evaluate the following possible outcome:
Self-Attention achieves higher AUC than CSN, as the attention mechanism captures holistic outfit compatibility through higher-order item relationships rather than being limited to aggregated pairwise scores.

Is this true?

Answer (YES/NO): NO